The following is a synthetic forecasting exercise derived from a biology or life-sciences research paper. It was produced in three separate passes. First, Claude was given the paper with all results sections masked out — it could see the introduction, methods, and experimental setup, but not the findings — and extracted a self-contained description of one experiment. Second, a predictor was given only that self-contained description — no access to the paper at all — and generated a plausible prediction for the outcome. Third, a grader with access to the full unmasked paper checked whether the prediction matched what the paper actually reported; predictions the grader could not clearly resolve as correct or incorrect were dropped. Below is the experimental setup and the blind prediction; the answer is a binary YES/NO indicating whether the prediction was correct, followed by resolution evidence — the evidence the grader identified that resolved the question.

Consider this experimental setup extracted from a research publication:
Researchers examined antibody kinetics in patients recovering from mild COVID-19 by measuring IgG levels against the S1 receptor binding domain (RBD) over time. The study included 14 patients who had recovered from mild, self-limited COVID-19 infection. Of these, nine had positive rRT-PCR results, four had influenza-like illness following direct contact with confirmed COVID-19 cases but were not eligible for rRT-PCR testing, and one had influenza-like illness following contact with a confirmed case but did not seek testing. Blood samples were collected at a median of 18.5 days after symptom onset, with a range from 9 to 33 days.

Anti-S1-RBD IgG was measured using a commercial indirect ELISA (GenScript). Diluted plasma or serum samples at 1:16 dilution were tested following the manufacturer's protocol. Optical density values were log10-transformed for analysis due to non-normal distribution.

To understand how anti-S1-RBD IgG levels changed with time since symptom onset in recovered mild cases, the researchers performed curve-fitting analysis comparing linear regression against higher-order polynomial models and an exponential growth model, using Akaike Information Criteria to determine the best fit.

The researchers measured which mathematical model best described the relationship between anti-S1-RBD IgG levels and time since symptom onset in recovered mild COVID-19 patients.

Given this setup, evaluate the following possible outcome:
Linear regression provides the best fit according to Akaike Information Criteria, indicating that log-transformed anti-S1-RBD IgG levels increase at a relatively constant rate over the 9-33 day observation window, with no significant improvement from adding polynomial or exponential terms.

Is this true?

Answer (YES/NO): YES